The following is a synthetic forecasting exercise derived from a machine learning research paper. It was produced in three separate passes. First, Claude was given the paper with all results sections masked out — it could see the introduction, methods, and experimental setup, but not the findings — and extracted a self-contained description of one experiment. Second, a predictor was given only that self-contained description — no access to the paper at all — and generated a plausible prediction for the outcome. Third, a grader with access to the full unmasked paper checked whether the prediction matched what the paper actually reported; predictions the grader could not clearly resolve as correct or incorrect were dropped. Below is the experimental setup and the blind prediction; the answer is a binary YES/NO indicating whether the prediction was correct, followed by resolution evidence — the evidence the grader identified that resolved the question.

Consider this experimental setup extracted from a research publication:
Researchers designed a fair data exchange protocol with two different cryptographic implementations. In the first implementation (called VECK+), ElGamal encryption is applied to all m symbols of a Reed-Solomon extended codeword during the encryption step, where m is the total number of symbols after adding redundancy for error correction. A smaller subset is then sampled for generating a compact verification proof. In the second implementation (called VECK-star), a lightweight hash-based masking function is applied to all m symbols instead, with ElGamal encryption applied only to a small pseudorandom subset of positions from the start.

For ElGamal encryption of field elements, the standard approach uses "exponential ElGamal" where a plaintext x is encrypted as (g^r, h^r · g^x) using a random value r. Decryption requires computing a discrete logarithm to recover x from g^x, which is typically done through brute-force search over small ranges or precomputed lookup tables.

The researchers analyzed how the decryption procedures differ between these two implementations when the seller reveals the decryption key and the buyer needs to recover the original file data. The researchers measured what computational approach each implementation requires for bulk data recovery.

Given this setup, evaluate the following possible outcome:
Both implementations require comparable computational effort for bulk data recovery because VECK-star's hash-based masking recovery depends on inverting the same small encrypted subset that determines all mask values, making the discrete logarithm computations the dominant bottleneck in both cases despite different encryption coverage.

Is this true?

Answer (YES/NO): NO